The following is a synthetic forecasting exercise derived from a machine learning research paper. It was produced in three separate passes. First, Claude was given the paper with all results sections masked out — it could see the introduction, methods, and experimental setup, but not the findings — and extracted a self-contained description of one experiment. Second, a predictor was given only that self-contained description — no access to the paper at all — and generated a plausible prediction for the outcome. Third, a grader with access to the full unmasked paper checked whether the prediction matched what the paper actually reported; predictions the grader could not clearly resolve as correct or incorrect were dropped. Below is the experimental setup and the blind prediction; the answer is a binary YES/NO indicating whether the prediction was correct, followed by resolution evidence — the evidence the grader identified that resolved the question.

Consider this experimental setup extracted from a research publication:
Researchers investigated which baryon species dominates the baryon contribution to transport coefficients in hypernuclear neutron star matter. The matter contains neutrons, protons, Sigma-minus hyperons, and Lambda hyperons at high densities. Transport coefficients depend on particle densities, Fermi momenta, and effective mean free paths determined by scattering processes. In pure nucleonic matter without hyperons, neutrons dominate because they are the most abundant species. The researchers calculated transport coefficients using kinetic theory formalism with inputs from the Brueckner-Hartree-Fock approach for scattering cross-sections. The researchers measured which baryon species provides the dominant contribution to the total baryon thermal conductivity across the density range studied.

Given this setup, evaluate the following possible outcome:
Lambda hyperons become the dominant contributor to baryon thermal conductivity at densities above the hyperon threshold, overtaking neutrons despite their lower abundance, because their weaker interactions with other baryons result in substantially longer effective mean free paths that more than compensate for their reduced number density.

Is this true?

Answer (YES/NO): NO